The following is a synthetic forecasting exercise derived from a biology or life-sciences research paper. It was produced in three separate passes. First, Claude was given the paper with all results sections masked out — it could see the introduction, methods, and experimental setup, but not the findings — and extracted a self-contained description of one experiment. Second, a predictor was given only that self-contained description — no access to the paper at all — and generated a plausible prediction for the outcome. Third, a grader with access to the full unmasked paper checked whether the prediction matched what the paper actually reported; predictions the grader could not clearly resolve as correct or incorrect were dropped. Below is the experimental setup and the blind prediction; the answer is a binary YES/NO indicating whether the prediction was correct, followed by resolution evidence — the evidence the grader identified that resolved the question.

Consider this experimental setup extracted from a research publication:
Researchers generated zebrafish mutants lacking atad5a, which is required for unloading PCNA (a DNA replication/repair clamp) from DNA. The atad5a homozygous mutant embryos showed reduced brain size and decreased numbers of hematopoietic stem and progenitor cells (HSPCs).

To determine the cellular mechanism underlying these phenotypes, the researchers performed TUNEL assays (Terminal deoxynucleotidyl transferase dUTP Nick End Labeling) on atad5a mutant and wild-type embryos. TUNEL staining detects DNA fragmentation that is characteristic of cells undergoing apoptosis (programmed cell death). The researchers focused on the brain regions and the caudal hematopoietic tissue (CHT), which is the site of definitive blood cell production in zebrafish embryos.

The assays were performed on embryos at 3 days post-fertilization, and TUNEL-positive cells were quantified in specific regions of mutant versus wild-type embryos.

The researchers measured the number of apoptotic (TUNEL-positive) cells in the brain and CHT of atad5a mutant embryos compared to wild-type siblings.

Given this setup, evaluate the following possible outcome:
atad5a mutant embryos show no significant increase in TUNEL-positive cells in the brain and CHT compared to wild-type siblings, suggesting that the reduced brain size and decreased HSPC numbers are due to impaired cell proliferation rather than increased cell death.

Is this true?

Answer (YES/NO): NO